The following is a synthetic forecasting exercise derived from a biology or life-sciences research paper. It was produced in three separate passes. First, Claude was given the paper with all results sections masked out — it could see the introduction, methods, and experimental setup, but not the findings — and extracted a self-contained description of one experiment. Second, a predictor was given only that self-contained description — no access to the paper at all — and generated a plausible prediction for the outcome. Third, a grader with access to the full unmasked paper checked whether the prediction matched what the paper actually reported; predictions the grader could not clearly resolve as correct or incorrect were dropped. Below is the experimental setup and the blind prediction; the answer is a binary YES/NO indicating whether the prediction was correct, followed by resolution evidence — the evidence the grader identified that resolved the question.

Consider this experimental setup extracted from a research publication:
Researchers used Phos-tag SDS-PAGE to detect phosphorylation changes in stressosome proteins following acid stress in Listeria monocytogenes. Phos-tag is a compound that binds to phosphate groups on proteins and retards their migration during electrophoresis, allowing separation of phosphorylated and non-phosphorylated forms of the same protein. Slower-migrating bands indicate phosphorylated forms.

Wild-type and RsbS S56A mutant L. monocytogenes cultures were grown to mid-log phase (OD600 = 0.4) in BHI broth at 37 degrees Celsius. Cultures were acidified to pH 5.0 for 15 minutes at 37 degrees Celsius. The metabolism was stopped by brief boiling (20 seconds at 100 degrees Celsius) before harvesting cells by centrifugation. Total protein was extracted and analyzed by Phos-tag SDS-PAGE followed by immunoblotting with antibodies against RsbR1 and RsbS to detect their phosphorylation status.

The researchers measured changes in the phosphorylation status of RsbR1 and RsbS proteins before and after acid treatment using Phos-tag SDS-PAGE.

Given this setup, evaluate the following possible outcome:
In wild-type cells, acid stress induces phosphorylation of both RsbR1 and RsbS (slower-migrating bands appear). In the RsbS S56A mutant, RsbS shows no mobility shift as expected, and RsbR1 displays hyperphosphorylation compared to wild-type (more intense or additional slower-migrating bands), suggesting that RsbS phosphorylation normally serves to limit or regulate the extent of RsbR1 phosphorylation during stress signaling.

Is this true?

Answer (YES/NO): NO